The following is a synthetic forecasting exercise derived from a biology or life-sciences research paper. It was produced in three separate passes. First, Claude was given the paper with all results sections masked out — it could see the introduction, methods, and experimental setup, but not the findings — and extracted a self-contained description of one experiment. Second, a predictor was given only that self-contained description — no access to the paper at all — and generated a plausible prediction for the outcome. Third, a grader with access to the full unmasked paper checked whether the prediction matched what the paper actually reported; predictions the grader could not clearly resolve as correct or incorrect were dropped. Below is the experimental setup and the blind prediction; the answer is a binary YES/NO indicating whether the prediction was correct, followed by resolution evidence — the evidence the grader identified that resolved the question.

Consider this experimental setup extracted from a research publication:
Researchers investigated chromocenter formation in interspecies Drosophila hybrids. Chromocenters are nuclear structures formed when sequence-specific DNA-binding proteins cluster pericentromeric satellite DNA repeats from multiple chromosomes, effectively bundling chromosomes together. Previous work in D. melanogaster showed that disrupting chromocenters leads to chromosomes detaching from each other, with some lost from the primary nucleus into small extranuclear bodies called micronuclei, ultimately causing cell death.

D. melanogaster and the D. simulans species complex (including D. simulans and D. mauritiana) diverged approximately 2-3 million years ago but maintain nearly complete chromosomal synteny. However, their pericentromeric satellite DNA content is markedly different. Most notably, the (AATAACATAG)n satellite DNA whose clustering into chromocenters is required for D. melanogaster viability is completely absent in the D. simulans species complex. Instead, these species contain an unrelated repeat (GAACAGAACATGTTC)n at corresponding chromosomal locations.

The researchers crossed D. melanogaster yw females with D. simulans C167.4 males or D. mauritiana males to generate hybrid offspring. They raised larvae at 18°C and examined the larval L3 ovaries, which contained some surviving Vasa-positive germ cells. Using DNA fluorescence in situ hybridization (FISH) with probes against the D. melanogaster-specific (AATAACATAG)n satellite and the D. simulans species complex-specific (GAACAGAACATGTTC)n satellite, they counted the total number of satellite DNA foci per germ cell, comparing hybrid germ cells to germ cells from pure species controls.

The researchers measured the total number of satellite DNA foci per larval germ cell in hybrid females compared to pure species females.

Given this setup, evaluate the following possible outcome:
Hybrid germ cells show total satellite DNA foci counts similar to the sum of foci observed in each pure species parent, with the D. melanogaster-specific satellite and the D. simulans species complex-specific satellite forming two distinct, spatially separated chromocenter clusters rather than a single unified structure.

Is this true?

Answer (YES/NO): NO